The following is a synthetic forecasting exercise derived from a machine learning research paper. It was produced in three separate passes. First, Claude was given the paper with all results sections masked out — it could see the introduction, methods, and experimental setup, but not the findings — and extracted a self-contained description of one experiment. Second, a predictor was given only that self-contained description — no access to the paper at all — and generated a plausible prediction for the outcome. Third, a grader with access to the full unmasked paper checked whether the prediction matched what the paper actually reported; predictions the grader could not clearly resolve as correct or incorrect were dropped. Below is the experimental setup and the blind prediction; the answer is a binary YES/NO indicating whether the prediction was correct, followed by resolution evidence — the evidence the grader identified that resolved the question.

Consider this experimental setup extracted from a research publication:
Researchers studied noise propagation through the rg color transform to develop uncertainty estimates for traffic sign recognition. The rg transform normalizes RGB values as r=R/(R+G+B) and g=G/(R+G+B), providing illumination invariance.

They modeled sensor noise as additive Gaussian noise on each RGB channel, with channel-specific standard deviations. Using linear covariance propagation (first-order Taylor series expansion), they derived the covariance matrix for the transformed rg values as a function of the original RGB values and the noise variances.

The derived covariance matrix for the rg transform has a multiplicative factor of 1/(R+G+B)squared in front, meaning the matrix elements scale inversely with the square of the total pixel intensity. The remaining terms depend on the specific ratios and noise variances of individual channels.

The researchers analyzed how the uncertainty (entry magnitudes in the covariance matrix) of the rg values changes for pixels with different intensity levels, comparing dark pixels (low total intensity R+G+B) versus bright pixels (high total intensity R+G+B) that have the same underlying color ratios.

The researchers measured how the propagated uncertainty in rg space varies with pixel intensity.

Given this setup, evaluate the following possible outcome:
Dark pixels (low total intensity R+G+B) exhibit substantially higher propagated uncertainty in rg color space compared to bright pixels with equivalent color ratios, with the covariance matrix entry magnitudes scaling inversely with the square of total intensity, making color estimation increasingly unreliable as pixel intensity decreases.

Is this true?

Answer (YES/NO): YES